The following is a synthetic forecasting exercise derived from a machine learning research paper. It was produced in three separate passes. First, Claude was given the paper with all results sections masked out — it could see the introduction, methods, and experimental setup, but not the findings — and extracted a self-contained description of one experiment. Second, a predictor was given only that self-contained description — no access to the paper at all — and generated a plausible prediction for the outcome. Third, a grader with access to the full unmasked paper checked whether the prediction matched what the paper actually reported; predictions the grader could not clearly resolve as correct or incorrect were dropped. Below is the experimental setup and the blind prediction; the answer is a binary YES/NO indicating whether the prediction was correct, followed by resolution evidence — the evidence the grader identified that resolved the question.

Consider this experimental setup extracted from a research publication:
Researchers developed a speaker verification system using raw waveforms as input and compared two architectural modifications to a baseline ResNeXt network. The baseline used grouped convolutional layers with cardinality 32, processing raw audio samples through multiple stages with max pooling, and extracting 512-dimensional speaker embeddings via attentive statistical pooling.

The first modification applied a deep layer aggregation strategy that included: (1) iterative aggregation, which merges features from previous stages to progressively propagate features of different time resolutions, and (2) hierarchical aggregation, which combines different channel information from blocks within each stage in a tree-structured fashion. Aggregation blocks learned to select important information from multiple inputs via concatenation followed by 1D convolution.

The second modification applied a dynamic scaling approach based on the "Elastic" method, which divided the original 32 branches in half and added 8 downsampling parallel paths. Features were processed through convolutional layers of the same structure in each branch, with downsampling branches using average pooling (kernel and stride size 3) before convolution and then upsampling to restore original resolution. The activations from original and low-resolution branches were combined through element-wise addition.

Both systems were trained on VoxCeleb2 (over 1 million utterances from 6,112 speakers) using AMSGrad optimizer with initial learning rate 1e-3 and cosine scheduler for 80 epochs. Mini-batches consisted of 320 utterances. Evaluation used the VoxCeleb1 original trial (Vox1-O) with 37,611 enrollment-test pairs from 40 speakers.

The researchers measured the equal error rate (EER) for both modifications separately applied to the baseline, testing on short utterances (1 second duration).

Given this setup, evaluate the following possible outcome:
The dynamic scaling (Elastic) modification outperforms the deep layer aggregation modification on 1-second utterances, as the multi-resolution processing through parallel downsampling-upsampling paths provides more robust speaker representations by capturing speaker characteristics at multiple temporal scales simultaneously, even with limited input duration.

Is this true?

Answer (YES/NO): NO